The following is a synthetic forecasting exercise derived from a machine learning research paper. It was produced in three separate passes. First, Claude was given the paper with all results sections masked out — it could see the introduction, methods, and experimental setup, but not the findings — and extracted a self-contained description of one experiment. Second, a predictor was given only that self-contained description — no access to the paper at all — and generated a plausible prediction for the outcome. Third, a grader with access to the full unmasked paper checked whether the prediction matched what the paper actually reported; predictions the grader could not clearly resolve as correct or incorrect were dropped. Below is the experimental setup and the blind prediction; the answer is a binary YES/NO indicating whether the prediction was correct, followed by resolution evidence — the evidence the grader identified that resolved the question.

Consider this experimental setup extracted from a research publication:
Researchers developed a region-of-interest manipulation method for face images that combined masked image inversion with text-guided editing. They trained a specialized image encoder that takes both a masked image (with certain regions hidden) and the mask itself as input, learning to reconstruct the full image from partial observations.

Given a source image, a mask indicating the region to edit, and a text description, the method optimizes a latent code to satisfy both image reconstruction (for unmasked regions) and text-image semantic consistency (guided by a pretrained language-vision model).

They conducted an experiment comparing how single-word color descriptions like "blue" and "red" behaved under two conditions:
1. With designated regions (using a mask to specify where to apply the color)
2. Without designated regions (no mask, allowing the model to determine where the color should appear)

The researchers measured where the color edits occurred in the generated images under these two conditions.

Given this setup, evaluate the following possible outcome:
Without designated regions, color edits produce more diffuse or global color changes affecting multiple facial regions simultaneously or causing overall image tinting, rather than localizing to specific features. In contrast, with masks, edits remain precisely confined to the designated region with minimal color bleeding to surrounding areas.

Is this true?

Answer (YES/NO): NO